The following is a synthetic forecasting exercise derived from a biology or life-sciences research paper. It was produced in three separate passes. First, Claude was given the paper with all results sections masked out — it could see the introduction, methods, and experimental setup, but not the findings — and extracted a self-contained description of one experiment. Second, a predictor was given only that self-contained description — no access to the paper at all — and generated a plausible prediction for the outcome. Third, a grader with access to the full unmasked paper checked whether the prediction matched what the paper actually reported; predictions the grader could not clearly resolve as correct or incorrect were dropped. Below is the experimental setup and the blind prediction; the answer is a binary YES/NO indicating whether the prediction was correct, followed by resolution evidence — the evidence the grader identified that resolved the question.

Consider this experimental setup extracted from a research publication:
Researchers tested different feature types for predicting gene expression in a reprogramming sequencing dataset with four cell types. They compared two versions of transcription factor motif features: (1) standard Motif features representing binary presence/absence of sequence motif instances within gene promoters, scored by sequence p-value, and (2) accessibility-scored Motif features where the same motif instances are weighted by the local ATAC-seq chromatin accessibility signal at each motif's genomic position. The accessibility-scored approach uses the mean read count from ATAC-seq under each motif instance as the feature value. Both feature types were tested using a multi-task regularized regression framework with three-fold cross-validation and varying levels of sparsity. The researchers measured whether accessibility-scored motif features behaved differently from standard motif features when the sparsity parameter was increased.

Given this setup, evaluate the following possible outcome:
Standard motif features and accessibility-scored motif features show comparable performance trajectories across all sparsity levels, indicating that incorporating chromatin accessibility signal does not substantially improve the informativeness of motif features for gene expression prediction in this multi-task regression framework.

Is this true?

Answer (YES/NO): YES